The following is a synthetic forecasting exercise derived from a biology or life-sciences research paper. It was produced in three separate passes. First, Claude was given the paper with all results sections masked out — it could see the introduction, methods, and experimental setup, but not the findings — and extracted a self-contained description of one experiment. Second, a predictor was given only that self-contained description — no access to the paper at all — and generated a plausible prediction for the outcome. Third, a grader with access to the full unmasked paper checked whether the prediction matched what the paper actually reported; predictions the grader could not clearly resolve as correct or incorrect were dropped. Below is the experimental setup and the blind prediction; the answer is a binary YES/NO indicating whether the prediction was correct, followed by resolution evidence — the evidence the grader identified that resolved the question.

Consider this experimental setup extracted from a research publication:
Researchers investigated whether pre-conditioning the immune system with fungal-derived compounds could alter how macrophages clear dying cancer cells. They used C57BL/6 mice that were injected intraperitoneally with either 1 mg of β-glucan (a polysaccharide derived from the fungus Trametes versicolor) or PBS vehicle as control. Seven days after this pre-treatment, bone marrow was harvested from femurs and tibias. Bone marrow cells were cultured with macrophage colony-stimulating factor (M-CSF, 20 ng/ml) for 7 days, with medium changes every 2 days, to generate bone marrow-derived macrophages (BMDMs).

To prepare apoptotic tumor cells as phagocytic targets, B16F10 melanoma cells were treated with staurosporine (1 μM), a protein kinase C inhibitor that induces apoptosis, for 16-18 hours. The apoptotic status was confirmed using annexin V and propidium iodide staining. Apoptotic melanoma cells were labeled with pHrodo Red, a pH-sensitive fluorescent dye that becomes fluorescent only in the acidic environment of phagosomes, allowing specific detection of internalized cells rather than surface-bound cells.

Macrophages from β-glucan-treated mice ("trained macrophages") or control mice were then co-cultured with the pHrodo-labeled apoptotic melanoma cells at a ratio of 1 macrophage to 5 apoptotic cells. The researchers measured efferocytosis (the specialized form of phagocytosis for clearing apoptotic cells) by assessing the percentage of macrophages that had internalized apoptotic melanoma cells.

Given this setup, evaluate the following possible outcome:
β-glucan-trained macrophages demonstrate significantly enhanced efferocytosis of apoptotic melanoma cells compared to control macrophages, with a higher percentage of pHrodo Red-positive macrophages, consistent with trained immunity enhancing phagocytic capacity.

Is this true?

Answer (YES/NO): NO